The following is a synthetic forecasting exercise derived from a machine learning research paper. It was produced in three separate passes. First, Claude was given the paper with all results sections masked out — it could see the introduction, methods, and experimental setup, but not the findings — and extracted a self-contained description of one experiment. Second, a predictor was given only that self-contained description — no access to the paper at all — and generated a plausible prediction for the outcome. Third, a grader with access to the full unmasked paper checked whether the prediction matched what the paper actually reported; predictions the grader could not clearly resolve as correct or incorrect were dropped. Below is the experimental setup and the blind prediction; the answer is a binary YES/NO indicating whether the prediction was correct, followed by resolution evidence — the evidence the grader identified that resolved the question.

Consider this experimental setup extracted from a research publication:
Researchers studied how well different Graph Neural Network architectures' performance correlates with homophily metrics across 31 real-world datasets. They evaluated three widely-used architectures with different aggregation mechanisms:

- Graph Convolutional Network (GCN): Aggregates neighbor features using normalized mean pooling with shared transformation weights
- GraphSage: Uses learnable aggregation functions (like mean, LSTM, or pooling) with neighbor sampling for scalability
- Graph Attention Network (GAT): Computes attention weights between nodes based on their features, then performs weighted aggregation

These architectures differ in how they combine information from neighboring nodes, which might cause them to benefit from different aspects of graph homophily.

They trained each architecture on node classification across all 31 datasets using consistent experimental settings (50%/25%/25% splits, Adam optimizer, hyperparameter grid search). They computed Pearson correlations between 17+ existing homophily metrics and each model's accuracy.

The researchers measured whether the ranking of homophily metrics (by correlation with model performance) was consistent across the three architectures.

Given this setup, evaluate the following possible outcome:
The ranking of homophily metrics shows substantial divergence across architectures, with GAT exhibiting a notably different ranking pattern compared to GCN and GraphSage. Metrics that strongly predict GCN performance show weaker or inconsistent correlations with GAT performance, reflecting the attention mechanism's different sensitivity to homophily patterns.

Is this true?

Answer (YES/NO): NO